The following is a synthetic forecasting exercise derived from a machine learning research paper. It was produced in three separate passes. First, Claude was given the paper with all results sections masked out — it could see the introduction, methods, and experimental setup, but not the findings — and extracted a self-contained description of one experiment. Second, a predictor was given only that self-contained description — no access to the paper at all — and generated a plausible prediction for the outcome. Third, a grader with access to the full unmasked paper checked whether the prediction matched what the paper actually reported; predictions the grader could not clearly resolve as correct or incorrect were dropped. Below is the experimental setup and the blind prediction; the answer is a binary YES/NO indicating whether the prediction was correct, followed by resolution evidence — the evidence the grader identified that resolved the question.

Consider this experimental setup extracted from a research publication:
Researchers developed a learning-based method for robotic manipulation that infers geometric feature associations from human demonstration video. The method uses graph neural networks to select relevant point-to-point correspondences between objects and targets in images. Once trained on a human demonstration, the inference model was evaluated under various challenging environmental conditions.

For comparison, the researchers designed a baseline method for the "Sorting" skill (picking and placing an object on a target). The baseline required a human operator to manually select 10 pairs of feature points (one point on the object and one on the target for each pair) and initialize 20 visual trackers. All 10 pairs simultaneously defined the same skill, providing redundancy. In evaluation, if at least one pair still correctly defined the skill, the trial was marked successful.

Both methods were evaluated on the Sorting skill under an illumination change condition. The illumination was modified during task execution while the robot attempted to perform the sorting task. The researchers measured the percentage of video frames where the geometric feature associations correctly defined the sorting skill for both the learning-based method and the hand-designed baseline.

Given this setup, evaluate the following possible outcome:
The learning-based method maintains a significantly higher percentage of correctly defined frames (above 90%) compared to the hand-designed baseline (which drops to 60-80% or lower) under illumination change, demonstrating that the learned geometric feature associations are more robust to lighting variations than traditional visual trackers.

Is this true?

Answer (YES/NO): NO